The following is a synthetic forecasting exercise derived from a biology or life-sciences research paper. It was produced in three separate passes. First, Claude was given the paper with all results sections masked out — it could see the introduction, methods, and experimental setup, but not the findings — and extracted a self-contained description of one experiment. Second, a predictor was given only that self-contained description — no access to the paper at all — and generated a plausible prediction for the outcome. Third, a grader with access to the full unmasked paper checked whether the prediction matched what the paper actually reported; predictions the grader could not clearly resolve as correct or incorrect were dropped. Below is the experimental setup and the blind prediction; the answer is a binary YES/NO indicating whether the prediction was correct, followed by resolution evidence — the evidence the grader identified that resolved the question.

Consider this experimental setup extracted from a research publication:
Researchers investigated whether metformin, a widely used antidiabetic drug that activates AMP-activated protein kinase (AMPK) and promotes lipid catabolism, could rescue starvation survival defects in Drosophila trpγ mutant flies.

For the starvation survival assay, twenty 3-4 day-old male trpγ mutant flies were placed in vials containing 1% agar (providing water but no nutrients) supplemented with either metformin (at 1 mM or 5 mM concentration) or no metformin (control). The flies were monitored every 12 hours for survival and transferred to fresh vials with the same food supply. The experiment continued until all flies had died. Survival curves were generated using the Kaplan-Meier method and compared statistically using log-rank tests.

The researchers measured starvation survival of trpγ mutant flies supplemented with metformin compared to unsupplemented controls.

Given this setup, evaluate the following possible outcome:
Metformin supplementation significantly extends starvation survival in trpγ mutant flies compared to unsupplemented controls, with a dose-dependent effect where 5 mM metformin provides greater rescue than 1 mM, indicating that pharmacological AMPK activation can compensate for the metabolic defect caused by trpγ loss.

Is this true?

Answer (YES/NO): NO